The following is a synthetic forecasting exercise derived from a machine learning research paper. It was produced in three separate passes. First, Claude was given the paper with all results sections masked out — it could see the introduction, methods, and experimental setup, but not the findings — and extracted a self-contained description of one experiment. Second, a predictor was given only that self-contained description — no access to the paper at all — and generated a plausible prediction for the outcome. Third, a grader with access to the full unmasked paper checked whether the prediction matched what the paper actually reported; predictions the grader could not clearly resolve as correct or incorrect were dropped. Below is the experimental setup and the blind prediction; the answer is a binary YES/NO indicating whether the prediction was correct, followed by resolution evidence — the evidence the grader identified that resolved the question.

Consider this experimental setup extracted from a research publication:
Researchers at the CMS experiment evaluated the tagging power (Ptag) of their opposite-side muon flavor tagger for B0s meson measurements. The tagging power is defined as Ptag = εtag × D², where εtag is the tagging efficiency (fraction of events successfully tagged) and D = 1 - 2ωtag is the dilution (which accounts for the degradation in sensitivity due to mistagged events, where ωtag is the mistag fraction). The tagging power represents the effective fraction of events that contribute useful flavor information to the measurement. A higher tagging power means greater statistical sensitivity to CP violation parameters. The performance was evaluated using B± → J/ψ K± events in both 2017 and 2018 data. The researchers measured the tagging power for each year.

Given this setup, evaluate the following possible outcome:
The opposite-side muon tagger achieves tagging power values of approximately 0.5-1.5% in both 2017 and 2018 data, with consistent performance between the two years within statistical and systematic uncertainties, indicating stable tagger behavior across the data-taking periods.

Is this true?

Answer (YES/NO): NO